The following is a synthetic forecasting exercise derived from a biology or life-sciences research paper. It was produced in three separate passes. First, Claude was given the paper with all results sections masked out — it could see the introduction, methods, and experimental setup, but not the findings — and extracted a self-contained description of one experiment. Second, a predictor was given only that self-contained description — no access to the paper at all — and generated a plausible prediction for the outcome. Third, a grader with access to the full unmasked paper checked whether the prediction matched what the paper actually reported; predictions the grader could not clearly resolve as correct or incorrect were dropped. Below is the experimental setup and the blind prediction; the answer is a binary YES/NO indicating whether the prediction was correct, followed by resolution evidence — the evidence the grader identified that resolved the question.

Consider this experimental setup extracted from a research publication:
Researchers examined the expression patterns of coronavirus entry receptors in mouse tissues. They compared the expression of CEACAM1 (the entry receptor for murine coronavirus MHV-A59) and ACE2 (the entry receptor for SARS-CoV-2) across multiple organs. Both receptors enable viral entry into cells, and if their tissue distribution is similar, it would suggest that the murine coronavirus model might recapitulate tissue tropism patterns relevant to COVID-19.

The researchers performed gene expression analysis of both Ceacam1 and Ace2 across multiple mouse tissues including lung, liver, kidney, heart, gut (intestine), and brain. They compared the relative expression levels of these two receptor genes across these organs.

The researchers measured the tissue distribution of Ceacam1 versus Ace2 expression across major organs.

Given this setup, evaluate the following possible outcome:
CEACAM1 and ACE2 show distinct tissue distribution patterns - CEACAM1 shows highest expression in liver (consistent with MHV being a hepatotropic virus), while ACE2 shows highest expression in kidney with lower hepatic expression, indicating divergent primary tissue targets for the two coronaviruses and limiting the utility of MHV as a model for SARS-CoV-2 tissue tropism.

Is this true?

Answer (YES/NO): NO